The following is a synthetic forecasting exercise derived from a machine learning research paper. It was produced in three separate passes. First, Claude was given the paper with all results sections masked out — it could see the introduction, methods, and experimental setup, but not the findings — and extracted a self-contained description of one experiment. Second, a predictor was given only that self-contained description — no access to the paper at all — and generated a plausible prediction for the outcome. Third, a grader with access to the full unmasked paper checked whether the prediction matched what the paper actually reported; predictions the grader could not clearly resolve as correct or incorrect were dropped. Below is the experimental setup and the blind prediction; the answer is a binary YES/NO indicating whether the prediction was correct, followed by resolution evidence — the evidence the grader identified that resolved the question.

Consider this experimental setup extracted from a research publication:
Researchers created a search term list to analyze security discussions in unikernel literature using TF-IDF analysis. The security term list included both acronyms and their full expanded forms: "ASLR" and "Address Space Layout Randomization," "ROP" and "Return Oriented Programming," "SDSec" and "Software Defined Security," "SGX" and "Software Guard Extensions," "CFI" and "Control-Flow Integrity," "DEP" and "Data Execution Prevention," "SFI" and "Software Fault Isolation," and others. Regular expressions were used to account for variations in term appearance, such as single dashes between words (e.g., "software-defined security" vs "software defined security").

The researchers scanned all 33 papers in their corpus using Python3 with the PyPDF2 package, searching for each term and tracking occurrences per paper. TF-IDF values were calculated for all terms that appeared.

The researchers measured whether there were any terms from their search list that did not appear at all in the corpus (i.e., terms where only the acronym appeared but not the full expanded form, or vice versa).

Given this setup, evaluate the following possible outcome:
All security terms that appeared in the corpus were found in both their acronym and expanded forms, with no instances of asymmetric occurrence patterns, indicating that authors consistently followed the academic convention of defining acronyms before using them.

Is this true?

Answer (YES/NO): NO